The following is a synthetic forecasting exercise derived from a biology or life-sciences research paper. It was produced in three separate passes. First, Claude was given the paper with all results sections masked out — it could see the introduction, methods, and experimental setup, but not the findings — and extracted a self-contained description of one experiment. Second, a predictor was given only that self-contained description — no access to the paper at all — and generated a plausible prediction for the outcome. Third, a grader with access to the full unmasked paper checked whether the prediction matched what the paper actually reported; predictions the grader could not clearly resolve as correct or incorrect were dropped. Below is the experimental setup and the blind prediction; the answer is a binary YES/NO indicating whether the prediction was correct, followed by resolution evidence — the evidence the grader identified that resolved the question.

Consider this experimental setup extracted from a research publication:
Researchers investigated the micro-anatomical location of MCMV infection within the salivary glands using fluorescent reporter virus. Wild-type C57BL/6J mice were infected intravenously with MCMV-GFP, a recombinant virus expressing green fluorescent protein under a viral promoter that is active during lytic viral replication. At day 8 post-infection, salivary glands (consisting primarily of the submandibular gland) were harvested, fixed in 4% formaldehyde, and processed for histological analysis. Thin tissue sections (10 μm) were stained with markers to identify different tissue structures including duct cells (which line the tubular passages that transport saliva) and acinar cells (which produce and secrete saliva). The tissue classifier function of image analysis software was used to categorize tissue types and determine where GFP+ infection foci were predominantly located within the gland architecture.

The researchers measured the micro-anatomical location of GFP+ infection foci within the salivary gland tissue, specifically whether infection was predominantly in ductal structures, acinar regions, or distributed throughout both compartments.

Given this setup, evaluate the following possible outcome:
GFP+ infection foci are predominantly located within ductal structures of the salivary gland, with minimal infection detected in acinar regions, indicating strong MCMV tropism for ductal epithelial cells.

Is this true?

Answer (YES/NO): NO